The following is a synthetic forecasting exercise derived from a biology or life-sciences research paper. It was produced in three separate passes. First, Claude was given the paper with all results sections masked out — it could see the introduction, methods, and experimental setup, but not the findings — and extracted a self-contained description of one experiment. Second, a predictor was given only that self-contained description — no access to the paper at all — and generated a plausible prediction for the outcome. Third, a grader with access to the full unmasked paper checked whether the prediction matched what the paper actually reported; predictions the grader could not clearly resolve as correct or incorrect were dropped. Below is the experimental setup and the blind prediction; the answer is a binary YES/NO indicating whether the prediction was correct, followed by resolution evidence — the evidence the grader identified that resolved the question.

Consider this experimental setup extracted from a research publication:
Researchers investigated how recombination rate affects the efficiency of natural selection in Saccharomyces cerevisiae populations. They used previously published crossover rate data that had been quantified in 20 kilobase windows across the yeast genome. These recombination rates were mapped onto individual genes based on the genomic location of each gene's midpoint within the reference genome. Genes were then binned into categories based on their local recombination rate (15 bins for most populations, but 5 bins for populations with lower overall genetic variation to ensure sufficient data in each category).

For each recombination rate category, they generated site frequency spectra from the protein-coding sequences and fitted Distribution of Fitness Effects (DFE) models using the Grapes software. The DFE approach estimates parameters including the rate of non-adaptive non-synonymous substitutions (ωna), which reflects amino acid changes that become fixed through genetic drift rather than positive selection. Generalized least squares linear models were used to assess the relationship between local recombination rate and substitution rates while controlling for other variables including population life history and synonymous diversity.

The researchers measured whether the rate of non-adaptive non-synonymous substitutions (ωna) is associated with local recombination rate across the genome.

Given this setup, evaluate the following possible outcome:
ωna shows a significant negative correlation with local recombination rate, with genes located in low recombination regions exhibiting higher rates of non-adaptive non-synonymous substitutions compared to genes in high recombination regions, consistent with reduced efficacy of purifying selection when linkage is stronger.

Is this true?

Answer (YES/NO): YES